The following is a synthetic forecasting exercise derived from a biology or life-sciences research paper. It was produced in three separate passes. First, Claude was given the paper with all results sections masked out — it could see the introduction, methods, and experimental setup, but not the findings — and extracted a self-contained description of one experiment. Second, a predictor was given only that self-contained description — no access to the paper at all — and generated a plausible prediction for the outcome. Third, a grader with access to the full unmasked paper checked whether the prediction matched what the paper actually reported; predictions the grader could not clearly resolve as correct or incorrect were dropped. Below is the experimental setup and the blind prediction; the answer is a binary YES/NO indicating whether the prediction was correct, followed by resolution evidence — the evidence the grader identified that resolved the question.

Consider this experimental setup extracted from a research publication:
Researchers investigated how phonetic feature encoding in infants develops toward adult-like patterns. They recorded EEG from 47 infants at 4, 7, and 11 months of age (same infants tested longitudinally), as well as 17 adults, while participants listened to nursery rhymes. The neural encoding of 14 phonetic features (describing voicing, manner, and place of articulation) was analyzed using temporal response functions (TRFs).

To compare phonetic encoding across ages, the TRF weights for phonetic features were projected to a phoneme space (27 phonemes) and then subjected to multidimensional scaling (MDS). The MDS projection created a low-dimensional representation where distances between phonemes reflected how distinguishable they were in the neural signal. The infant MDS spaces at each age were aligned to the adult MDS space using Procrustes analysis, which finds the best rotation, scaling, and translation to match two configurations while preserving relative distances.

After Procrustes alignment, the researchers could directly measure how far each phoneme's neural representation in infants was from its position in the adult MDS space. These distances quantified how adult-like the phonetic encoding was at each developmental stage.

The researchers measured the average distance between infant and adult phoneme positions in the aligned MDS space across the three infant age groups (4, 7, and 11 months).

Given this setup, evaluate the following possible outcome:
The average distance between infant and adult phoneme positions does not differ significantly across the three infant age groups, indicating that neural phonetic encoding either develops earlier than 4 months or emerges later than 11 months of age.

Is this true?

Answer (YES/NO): NO